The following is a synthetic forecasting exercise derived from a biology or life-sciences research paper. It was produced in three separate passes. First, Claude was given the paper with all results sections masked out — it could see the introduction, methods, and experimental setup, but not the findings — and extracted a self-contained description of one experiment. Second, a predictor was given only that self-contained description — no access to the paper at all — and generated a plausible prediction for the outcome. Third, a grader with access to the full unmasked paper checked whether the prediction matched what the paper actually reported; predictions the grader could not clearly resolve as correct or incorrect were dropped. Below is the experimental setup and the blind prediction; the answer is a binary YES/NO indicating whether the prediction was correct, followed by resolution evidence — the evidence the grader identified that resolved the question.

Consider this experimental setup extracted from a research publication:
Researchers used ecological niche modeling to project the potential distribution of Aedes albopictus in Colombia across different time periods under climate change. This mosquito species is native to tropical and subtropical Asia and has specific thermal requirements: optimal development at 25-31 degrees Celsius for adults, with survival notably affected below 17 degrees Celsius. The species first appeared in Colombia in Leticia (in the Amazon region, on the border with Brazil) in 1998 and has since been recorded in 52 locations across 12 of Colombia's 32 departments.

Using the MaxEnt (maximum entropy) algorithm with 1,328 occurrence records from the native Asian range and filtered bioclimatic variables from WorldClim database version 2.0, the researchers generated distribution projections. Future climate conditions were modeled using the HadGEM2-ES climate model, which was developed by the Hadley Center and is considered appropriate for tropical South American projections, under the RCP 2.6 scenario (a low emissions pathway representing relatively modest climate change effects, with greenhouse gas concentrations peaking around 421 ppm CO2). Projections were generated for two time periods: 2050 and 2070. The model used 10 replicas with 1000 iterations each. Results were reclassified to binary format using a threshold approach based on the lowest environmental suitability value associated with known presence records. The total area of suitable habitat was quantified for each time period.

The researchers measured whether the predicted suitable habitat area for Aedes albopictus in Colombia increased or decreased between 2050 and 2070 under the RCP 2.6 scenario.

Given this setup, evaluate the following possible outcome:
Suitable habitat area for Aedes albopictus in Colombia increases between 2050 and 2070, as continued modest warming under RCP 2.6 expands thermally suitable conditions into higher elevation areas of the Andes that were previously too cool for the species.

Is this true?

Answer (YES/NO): NO